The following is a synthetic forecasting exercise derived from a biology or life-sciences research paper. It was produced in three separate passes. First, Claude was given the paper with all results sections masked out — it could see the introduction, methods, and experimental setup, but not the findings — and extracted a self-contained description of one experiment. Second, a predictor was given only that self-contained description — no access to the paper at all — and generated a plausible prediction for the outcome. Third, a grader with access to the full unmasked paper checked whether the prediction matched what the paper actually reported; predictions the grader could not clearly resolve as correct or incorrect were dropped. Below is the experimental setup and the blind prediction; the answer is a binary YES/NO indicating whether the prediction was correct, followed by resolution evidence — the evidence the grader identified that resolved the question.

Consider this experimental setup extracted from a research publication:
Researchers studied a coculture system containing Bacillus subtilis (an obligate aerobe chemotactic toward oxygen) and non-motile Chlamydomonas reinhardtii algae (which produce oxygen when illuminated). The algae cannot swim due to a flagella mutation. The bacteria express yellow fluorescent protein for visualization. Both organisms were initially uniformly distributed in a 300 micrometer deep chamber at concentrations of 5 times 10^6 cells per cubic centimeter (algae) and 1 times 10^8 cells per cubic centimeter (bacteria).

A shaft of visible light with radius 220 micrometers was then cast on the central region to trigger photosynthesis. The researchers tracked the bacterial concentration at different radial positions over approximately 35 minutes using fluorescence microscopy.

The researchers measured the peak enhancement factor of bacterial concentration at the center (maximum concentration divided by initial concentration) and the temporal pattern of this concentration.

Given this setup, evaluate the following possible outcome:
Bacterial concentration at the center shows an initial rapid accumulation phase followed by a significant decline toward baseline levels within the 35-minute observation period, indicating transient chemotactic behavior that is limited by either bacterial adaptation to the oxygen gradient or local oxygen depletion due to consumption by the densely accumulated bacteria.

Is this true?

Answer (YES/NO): YES